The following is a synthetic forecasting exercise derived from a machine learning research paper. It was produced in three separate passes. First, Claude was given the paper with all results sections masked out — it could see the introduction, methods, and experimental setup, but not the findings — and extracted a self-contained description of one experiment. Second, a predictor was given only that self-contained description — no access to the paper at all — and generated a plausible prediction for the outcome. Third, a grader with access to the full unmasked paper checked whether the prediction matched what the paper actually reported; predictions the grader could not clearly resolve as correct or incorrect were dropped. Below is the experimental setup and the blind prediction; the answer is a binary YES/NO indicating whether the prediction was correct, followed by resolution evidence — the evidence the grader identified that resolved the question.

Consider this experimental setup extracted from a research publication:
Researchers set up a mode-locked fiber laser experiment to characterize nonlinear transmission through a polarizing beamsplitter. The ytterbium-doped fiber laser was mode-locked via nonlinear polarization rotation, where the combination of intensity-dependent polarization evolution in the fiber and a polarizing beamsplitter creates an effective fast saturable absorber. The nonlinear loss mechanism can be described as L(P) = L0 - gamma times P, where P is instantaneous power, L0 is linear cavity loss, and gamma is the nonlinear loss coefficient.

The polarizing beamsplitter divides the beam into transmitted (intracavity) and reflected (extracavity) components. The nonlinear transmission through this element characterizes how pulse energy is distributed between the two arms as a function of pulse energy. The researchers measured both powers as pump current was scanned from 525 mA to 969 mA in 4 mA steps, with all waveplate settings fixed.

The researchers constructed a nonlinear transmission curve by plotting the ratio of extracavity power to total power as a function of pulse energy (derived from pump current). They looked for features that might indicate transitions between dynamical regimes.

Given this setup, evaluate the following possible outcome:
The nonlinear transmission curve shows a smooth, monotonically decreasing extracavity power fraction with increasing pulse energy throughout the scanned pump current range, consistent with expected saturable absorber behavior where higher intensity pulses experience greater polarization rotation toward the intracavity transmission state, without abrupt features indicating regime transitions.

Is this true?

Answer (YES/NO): NO